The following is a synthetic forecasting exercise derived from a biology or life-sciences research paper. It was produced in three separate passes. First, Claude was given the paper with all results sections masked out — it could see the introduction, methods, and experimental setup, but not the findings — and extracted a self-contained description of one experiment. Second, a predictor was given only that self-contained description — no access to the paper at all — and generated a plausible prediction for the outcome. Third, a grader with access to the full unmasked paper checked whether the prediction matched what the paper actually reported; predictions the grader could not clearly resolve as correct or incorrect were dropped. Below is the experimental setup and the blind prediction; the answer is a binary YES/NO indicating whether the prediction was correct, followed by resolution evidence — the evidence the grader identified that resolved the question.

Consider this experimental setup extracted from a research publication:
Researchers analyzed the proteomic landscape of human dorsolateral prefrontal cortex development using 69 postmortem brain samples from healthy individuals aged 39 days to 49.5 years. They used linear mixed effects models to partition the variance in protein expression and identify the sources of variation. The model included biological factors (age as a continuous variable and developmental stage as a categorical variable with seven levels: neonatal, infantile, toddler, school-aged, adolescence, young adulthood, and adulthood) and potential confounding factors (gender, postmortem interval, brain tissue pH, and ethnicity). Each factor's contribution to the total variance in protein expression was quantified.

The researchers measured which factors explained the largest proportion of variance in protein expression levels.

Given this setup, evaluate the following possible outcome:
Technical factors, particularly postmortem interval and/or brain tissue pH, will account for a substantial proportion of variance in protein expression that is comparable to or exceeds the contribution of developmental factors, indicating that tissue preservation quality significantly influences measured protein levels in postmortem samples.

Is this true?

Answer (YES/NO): NO